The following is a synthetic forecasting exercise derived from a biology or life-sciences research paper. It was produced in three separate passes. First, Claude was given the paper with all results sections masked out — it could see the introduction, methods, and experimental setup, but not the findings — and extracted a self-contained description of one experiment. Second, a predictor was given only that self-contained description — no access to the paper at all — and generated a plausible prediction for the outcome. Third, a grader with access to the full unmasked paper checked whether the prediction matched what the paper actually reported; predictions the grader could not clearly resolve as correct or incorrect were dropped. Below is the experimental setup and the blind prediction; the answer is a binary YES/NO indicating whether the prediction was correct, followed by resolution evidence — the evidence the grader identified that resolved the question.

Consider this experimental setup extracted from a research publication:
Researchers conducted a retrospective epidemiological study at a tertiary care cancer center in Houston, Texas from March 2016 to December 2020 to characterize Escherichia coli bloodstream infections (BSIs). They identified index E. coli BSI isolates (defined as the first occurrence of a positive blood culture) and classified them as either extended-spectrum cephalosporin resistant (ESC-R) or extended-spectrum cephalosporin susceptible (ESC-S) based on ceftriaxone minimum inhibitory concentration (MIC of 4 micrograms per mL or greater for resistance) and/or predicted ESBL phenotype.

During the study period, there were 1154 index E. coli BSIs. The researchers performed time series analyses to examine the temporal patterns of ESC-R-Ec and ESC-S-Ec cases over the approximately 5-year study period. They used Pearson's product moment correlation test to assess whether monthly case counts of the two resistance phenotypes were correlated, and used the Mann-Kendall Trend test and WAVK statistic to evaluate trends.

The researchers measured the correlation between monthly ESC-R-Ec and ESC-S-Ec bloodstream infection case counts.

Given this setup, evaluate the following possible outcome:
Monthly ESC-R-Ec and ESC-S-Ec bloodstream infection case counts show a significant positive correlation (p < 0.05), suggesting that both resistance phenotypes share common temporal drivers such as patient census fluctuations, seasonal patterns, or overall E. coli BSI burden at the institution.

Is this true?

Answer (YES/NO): NO